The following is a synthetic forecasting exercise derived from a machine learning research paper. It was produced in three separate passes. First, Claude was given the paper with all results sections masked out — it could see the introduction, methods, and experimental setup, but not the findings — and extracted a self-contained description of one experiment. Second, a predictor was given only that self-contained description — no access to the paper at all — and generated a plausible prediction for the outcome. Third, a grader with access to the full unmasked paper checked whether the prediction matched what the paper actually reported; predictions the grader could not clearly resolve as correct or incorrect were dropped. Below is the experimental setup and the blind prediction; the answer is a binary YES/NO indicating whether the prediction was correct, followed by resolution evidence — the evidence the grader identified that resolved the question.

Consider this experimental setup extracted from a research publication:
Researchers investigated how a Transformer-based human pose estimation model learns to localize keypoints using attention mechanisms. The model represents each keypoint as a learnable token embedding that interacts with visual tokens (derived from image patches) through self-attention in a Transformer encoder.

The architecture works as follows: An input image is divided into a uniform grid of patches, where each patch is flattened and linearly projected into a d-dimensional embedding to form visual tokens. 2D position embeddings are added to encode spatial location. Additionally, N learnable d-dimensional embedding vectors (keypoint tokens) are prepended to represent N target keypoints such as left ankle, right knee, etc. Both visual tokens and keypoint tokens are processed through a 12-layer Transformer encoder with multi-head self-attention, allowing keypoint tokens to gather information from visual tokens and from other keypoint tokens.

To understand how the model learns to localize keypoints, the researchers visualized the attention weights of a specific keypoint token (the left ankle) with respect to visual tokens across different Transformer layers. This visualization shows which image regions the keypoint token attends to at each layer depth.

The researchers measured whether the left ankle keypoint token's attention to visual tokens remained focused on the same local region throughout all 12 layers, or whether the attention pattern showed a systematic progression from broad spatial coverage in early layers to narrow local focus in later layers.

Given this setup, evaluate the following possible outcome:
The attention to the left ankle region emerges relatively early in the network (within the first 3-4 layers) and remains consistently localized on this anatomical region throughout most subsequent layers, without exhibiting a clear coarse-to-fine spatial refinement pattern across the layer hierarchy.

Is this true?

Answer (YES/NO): NO